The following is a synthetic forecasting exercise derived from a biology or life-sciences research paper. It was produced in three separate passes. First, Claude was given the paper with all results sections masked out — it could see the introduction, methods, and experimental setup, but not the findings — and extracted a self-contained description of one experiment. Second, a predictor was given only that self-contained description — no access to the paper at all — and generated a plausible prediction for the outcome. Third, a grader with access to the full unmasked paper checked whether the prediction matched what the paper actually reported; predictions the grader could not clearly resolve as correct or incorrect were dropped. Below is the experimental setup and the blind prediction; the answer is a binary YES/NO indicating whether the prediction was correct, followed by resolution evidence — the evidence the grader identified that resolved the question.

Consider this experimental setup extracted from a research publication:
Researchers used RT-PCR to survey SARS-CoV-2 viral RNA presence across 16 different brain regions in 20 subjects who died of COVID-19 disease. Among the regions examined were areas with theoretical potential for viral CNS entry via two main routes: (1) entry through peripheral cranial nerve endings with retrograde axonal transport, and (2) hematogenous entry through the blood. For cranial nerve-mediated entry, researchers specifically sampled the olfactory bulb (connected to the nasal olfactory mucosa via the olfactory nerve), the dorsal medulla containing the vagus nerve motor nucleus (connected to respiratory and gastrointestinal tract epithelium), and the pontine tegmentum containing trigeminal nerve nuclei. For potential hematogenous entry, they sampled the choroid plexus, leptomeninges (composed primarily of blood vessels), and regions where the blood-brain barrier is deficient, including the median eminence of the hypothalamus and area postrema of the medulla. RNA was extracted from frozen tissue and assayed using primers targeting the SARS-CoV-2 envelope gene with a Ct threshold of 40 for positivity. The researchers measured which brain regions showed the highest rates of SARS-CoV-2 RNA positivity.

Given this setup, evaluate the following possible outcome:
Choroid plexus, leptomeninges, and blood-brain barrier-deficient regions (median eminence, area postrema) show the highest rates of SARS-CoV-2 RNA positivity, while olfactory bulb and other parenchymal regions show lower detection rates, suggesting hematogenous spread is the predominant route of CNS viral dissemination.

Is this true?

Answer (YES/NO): NO